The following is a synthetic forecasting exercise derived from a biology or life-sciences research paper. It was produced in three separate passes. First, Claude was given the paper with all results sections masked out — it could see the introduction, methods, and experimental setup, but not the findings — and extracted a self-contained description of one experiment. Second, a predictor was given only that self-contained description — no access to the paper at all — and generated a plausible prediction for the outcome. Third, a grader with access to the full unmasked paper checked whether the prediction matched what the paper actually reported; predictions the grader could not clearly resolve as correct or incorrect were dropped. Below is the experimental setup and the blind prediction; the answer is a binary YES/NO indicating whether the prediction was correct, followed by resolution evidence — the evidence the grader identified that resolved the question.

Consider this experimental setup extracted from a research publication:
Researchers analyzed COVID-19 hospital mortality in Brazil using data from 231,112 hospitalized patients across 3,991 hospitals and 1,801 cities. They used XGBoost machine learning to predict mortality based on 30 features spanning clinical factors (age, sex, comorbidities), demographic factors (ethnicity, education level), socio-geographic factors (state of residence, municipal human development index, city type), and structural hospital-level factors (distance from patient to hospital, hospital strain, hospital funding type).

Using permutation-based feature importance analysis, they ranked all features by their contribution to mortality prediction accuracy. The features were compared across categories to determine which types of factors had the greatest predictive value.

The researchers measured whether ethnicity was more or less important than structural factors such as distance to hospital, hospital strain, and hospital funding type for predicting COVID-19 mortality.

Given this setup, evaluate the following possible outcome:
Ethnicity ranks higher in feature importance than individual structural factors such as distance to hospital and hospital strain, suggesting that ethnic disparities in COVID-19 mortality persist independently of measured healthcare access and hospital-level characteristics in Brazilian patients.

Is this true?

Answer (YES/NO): NO